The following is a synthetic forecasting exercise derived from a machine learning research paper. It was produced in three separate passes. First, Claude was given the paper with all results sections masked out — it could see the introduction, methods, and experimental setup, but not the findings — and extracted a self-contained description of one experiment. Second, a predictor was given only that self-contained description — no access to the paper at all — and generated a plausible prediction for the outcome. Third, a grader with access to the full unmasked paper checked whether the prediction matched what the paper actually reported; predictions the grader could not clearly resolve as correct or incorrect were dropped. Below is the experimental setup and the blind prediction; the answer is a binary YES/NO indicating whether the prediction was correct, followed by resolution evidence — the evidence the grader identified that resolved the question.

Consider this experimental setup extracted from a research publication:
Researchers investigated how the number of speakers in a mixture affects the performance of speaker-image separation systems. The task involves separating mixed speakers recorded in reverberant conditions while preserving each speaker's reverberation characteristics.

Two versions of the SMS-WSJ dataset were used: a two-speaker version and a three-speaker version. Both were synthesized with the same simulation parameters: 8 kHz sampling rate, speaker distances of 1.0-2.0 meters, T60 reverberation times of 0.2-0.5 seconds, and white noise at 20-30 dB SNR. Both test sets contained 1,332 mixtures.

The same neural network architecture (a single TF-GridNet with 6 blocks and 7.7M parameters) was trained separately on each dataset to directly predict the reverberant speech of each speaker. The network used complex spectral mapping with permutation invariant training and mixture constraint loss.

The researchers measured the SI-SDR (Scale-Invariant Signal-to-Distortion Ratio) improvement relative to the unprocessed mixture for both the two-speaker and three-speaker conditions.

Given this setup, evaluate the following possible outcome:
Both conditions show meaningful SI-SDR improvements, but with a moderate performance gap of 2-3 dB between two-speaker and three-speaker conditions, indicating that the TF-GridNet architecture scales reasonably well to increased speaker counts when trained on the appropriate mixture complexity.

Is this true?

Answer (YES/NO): NO